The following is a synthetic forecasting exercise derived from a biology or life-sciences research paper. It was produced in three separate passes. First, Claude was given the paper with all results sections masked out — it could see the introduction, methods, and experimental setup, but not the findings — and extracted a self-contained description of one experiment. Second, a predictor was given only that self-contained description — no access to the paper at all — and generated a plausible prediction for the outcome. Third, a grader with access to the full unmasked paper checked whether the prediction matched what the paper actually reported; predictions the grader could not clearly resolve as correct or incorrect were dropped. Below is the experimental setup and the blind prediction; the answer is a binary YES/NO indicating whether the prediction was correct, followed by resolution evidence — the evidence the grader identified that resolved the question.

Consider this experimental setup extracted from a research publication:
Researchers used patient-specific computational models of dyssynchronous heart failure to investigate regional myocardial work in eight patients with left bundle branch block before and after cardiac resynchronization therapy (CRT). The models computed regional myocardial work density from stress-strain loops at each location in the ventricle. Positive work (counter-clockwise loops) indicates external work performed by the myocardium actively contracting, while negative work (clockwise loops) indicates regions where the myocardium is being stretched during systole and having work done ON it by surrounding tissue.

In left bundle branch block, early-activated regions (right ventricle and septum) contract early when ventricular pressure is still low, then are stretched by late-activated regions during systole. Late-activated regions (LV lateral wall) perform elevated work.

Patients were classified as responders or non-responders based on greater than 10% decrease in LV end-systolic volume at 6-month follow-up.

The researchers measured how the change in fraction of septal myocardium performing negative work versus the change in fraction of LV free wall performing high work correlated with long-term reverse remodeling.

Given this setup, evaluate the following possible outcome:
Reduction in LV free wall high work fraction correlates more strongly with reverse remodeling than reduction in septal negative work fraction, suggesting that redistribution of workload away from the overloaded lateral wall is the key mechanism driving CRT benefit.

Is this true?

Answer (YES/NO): NO